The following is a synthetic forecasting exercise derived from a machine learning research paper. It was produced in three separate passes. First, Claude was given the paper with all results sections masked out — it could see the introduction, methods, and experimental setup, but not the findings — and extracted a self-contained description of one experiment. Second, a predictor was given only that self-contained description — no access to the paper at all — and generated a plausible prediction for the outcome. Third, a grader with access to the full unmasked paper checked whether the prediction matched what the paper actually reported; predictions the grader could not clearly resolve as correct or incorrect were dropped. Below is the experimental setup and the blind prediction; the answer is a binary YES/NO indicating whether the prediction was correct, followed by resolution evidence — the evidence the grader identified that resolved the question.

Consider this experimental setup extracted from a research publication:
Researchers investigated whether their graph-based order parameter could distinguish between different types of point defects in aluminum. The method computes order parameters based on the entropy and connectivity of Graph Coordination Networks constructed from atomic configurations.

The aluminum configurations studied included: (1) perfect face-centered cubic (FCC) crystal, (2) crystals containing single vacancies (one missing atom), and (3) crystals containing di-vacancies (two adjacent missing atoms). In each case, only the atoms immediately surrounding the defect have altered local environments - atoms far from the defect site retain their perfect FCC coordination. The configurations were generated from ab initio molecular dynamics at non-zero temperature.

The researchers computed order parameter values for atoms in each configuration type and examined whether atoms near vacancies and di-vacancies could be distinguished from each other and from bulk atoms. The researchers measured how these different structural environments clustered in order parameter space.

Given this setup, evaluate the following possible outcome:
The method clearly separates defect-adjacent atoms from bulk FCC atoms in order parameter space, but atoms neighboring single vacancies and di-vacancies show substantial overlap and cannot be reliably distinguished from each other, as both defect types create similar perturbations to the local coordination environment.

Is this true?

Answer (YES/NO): NO